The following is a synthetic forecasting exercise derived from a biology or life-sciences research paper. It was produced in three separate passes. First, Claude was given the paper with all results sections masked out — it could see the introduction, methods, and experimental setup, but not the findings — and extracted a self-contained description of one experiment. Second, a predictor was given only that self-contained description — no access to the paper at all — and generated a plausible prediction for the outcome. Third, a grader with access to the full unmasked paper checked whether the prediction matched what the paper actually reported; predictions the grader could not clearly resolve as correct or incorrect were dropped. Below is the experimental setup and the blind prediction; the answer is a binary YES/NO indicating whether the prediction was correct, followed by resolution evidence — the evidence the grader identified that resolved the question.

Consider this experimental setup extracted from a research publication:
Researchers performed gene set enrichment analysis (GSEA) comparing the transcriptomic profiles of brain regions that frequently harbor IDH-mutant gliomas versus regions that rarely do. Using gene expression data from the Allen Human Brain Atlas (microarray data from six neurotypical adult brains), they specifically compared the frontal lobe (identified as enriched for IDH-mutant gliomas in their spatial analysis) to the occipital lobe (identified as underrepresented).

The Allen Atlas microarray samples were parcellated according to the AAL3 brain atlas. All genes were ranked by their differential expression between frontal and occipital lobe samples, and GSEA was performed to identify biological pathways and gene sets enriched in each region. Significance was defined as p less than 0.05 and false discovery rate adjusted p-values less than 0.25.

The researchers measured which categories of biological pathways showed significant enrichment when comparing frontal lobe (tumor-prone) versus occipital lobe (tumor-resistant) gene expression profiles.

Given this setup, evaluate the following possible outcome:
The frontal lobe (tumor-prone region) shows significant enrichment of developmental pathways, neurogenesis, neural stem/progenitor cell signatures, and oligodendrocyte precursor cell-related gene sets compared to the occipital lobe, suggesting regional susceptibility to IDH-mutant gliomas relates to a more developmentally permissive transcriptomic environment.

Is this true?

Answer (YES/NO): NO